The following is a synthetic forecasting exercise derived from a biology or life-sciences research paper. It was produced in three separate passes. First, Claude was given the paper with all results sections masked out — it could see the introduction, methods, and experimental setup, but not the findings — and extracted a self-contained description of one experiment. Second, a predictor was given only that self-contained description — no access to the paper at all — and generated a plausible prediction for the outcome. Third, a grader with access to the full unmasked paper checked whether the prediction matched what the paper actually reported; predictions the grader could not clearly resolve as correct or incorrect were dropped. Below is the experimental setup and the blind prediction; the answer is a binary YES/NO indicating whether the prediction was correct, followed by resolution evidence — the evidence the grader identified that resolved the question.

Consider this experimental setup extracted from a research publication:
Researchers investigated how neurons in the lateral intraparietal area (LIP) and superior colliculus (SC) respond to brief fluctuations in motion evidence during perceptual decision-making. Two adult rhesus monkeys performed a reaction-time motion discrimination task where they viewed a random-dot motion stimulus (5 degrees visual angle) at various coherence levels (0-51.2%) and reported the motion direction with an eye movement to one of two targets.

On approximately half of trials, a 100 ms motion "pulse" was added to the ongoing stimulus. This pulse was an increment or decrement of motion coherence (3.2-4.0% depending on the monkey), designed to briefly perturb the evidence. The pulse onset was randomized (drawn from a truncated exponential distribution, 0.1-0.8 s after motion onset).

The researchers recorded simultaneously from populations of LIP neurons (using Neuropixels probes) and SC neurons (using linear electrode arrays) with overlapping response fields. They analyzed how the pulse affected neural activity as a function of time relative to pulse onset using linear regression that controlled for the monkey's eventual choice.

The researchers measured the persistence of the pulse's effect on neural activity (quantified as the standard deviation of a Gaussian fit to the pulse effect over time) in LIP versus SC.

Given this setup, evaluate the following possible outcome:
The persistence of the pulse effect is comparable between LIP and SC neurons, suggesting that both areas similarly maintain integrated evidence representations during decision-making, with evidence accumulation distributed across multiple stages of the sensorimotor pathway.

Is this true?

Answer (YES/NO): NO